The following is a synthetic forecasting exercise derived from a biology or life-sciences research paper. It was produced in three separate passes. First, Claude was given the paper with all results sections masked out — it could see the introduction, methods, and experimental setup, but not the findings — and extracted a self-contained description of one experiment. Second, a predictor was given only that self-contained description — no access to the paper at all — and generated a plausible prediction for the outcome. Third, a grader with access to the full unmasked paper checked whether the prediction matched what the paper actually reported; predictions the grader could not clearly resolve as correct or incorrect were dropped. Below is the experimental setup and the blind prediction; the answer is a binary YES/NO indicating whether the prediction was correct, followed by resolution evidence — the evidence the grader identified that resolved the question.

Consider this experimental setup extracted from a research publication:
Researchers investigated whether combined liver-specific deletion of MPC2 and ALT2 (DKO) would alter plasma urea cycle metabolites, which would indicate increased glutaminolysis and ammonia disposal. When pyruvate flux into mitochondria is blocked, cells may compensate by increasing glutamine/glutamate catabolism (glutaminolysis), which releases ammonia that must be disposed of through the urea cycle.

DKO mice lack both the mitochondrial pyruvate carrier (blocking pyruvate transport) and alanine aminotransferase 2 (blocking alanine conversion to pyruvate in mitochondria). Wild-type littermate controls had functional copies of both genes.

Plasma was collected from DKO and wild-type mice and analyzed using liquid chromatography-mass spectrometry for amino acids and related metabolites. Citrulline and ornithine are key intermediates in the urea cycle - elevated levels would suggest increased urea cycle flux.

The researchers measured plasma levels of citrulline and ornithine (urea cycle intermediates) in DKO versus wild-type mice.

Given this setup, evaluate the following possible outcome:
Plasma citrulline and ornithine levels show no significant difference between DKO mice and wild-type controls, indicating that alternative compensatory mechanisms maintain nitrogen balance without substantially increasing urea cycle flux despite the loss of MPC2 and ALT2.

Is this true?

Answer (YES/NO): NO